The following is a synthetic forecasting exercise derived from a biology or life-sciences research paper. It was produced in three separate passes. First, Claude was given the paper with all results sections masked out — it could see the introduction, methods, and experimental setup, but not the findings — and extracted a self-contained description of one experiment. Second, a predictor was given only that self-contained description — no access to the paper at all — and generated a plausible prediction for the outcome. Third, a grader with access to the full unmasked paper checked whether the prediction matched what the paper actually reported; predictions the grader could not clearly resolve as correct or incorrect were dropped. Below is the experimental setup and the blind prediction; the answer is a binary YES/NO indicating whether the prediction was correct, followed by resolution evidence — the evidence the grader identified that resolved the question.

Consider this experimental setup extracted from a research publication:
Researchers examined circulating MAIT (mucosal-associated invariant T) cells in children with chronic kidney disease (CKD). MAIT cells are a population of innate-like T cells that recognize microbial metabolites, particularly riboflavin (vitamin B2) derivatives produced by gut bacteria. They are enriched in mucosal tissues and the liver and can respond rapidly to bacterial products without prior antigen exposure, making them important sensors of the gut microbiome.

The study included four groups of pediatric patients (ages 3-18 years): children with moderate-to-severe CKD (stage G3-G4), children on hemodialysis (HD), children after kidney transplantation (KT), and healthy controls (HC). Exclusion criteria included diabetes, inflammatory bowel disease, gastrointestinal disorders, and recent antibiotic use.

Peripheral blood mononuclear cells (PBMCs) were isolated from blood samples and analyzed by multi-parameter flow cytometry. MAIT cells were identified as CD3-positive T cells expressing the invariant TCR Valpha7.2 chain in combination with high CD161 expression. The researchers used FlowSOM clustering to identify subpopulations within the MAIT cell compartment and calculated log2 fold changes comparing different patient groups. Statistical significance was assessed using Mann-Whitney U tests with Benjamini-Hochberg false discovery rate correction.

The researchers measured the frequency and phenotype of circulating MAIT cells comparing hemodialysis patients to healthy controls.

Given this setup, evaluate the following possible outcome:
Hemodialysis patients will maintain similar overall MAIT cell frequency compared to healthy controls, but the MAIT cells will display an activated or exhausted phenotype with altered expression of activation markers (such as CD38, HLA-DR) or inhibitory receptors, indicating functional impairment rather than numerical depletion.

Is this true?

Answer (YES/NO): NO